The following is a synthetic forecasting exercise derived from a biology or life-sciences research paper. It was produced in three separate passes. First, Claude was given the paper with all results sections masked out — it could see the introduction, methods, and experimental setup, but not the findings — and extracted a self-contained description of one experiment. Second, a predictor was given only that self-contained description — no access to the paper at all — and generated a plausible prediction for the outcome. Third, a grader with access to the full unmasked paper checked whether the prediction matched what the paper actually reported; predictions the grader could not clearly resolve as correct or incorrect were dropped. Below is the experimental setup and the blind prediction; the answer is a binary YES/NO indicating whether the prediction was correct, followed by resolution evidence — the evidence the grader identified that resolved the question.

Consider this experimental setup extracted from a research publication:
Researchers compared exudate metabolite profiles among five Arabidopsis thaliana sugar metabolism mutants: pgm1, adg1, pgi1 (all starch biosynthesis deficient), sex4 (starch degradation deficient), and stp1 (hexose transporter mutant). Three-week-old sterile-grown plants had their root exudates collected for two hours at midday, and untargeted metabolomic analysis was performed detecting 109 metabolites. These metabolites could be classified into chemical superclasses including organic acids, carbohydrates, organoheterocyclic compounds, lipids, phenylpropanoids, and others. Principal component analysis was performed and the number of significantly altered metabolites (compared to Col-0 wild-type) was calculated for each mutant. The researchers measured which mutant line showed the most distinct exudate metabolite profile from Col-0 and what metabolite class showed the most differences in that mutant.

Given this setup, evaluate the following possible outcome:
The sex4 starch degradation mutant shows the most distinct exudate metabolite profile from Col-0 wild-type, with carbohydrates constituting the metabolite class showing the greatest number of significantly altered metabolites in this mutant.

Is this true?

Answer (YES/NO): NO